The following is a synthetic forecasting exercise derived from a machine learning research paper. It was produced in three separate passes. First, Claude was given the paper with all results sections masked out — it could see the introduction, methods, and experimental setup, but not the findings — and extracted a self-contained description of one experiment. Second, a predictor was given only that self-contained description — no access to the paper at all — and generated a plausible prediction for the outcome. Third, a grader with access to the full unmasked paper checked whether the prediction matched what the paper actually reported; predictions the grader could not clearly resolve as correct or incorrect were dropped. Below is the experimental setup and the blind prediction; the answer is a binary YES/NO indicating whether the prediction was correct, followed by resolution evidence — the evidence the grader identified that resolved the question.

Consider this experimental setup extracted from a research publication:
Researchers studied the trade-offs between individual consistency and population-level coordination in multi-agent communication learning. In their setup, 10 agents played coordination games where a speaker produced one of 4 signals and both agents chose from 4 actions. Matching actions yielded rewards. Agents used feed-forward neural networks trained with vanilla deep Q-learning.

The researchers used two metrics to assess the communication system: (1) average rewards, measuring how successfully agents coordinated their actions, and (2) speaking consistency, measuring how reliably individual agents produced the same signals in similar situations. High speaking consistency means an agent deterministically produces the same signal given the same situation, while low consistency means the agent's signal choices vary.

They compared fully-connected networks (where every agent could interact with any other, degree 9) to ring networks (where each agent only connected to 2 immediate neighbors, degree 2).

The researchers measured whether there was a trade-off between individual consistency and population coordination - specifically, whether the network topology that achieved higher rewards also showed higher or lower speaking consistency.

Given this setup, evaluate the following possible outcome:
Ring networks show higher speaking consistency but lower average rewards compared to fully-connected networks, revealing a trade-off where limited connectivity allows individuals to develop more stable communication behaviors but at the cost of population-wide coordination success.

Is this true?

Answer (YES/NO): NO